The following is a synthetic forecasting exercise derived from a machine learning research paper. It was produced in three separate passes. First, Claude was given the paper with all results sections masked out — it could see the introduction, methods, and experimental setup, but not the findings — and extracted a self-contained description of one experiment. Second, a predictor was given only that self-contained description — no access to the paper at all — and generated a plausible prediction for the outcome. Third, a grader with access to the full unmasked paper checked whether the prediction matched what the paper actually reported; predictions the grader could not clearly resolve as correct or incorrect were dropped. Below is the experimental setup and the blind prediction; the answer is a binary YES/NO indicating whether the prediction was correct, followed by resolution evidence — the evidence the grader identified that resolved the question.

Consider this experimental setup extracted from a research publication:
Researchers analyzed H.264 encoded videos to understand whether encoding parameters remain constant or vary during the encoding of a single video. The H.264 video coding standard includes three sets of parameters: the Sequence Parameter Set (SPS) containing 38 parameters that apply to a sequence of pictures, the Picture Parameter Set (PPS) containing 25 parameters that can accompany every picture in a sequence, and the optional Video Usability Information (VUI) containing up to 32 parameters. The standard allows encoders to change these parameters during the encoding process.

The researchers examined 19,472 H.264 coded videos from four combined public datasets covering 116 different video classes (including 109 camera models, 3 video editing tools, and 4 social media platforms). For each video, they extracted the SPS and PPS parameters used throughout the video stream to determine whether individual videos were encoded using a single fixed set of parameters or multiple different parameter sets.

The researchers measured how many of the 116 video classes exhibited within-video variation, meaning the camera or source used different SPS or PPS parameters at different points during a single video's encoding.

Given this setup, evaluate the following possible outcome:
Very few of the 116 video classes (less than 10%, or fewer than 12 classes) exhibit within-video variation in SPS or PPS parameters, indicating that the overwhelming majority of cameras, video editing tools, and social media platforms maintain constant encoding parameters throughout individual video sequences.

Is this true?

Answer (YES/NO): YES